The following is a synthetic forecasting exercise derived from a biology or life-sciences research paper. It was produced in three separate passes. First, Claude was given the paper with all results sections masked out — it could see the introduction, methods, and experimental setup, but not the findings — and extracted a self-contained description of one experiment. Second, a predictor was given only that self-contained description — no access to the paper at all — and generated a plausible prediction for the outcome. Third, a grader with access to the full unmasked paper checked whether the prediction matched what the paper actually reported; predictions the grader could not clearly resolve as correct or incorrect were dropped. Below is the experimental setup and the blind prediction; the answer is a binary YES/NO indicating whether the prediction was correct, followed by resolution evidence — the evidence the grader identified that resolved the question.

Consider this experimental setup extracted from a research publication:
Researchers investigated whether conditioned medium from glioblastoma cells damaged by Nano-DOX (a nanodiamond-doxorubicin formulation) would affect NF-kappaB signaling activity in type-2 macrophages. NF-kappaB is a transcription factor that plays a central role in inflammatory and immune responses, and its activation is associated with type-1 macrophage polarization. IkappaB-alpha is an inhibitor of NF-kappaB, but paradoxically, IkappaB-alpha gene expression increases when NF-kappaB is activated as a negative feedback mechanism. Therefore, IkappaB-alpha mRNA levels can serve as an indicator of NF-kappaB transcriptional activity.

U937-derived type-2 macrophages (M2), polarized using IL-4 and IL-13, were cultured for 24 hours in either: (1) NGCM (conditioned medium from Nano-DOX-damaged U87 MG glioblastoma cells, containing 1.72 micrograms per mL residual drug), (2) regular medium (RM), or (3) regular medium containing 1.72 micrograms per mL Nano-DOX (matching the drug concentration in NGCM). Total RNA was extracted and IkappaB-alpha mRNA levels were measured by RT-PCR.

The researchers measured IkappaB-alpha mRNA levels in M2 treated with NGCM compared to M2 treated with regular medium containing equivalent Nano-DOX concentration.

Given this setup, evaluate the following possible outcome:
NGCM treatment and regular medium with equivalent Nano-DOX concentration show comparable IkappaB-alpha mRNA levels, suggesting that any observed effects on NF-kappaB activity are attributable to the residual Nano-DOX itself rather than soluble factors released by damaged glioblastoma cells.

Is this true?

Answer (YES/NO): NO